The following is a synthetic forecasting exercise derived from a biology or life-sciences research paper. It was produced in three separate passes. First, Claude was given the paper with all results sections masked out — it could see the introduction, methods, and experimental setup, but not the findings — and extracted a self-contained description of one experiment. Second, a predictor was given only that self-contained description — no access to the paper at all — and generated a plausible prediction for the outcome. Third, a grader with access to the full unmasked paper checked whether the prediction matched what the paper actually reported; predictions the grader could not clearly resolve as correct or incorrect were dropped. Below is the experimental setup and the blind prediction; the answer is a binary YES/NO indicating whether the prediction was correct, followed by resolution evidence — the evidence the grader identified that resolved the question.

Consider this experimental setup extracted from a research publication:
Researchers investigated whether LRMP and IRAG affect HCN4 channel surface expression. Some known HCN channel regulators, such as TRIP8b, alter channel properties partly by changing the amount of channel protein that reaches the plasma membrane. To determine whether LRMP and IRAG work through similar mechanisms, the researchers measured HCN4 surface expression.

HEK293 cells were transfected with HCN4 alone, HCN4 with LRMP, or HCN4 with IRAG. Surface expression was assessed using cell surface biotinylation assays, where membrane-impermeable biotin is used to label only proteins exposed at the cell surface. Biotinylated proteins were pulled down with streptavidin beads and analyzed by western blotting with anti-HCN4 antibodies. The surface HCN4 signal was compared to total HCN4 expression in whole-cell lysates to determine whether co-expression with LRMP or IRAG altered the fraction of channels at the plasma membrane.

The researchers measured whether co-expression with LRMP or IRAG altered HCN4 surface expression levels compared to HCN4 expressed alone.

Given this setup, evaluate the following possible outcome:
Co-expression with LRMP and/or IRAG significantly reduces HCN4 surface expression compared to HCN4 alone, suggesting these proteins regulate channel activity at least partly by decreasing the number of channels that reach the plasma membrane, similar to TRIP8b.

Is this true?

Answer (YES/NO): NO